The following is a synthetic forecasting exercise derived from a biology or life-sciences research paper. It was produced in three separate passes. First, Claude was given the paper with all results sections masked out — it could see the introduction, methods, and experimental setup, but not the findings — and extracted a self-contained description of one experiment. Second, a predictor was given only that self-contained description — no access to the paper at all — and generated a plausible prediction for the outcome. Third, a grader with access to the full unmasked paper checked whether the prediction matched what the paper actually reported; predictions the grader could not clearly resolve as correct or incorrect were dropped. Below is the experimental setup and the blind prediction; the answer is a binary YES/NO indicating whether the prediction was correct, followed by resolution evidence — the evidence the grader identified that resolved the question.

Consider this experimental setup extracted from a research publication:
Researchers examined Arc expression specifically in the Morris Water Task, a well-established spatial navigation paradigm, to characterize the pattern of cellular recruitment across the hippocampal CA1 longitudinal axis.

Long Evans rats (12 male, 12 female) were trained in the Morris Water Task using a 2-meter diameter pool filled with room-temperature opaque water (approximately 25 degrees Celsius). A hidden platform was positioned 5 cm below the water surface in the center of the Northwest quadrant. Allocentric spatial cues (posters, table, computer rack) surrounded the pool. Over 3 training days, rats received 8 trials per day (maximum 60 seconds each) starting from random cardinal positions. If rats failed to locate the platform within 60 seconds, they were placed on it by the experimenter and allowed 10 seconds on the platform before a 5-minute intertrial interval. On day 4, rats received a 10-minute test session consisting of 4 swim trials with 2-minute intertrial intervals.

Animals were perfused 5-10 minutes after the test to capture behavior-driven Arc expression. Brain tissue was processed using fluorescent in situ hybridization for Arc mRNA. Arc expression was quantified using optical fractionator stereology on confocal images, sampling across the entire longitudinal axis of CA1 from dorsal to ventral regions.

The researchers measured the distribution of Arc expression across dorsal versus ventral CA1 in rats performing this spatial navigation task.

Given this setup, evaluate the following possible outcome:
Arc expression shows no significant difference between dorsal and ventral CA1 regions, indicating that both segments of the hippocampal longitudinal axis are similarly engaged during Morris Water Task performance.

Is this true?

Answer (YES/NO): NO